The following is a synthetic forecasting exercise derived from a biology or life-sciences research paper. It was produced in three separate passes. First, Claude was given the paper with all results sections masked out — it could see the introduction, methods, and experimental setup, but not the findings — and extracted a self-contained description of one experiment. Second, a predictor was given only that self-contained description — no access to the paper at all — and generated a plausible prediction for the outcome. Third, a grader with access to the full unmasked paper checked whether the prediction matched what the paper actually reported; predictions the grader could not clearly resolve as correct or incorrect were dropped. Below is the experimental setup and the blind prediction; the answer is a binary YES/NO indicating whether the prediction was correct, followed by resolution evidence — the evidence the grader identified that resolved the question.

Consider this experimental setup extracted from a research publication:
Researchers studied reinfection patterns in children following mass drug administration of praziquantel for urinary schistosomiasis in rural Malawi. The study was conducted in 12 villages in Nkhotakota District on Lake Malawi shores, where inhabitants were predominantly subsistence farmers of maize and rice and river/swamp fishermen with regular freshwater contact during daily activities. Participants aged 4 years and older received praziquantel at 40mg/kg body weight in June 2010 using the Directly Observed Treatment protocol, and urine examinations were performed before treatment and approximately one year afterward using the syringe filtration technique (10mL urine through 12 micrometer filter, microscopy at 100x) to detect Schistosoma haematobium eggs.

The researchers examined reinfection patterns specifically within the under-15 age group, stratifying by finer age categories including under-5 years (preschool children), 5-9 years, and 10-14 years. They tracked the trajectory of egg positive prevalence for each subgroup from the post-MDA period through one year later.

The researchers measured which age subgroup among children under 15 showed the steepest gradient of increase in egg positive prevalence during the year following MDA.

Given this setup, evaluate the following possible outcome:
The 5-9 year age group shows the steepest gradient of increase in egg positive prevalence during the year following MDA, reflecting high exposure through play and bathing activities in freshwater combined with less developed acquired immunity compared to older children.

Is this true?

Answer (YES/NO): NO